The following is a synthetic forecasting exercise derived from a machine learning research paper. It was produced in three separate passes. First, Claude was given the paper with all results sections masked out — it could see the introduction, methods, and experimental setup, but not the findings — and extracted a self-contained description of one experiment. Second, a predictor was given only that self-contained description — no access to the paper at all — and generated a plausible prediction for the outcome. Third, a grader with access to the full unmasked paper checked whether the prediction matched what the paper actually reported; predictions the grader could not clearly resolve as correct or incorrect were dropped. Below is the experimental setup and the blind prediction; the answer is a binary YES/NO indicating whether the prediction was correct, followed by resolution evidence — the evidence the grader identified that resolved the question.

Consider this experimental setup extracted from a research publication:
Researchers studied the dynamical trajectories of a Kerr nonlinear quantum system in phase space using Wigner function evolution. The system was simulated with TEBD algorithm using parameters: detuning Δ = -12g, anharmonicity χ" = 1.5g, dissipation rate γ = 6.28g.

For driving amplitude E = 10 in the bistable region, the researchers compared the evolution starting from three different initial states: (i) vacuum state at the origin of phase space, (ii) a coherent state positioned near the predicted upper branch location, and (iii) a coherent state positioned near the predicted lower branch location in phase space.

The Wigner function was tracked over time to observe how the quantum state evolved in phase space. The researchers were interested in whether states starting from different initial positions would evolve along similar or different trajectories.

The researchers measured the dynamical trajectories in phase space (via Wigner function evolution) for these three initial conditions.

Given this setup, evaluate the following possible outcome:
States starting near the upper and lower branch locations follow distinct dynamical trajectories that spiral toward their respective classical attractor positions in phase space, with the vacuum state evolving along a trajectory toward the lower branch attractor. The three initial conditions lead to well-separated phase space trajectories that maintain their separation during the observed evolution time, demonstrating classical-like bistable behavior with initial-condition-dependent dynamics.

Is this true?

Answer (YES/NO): NO